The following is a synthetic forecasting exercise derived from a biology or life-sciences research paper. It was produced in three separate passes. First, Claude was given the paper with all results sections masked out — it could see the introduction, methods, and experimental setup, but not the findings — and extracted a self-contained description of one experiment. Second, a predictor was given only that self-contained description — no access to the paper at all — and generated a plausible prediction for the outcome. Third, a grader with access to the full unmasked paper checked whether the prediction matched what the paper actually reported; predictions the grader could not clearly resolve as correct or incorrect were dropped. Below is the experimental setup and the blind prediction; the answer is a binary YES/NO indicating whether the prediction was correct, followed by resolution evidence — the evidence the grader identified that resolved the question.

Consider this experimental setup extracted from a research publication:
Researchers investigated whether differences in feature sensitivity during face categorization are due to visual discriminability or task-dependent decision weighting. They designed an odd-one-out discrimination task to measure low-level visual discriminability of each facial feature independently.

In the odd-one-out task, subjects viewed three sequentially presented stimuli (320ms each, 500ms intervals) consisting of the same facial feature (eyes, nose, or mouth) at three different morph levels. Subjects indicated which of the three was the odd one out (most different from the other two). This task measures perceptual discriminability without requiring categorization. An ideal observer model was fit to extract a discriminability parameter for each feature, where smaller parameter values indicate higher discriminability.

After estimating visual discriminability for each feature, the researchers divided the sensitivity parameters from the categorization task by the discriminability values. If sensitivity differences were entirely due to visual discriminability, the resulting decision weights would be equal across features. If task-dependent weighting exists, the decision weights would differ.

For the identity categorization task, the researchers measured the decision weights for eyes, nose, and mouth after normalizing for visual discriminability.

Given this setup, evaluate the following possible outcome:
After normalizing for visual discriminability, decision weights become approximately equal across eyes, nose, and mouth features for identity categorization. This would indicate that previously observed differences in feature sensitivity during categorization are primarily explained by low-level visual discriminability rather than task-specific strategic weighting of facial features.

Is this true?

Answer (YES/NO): NO